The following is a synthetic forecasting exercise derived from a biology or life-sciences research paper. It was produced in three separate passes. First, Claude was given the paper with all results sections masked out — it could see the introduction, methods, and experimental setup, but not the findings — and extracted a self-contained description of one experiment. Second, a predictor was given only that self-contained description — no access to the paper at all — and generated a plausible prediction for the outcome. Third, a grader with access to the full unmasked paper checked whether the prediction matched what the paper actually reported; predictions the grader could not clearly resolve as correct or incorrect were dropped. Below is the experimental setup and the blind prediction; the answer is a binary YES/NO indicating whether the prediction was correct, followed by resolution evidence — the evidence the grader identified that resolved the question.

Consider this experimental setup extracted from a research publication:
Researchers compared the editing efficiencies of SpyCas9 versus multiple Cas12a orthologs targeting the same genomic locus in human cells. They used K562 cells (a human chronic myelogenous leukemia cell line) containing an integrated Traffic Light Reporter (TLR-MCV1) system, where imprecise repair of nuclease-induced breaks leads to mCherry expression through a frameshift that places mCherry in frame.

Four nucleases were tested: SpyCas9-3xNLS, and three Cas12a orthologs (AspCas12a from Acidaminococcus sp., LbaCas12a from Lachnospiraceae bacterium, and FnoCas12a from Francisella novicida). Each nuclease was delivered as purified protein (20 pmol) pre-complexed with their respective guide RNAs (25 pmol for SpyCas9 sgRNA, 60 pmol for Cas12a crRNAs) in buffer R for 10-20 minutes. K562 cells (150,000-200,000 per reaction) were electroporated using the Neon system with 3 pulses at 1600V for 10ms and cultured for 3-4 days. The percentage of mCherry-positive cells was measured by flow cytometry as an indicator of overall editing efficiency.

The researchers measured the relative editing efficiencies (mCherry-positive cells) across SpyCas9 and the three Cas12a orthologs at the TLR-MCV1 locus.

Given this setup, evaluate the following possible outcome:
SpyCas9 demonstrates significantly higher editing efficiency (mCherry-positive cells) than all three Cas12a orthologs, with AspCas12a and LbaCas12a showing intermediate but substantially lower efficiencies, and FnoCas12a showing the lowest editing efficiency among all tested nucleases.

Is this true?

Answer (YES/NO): NO